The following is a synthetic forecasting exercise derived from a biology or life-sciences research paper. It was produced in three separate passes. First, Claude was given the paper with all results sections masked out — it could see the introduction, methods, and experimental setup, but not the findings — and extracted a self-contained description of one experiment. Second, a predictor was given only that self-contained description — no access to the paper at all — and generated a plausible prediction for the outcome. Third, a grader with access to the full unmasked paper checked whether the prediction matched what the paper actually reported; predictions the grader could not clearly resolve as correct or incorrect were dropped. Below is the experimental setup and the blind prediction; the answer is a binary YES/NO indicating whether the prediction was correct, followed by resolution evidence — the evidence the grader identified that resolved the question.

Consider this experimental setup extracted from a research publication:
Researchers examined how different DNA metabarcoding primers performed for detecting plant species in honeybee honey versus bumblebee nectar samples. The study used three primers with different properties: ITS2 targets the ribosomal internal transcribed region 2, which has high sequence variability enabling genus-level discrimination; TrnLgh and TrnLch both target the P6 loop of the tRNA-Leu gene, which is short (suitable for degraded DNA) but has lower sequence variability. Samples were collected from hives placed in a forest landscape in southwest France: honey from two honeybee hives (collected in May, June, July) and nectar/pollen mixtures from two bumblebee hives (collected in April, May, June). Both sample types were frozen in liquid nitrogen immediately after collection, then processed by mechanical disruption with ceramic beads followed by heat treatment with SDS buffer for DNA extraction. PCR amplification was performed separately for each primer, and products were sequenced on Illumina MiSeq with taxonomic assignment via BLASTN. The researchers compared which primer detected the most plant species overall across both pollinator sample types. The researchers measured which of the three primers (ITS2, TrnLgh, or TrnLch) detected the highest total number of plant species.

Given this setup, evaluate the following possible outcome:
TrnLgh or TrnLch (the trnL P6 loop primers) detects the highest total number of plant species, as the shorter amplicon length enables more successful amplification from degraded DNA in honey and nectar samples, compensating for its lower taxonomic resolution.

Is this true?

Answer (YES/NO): NO